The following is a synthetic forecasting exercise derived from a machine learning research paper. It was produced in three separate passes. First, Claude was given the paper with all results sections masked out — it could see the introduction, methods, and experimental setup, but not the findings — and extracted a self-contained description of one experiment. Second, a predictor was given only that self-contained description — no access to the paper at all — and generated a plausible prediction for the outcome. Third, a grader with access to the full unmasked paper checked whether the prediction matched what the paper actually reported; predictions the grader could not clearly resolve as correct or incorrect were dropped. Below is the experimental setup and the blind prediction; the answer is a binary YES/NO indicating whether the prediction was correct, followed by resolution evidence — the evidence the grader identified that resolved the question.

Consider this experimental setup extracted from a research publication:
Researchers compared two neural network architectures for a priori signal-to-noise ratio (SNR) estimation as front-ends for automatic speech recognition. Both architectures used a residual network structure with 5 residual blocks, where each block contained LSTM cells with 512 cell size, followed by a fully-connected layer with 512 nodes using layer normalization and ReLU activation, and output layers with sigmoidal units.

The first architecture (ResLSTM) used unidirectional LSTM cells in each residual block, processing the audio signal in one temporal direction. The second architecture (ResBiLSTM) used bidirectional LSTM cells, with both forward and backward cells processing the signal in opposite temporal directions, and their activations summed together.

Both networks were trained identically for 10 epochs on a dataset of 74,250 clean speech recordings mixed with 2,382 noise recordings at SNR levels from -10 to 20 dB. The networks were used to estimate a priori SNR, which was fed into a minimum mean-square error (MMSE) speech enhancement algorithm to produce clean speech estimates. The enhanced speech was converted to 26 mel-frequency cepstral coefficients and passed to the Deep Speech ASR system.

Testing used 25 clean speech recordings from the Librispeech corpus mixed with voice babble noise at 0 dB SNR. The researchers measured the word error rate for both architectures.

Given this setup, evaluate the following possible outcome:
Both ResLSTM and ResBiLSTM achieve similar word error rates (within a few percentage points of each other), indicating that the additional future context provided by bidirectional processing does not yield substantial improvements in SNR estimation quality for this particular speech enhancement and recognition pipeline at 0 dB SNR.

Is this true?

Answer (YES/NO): NO